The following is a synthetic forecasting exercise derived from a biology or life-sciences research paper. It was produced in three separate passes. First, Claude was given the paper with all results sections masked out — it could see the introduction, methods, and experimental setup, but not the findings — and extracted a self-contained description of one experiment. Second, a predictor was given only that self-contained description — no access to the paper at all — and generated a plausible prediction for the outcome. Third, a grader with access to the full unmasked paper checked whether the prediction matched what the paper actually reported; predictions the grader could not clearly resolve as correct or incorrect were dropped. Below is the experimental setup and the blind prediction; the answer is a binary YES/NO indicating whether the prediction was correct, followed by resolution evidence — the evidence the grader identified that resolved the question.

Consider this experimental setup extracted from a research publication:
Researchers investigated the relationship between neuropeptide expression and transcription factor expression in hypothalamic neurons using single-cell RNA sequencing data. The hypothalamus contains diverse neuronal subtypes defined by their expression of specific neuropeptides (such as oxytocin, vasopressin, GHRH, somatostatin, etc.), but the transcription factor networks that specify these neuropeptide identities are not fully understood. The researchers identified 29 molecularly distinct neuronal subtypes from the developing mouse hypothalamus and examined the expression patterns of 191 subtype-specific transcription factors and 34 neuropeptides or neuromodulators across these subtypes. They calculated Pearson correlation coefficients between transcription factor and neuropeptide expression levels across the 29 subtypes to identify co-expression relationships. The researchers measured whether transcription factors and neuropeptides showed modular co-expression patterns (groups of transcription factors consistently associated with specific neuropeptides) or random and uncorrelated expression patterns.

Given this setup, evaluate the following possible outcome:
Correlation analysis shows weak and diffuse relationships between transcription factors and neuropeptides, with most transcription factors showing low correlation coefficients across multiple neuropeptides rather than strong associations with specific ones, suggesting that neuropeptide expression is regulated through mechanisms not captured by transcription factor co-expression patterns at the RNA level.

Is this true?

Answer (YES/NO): NO